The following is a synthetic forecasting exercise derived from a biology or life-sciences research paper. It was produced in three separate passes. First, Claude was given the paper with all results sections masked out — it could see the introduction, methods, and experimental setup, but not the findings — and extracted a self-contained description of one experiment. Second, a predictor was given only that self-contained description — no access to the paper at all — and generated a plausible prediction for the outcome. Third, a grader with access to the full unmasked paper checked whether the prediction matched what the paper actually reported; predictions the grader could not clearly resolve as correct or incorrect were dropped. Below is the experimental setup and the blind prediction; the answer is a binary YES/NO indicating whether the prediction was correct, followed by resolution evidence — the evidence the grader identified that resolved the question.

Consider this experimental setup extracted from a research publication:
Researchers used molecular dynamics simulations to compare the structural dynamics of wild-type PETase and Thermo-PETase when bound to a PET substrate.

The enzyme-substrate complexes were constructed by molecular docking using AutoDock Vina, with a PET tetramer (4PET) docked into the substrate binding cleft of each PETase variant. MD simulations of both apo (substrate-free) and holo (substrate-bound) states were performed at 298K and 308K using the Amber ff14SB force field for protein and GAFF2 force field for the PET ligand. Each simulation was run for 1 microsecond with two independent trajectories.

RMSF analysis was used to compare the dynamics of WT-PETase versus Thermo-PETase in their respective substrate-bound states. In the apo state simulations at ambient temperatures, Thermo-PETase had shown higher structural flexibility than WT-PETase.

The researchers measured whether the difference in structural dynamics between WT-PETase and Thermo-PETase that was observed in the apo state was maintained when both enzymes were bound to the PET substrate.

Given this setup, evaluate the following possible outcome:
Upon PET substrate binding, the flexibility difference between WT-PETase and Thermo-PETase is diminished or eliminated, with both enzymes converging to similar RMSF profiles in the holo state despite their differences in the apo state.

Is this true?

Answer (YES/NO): YES